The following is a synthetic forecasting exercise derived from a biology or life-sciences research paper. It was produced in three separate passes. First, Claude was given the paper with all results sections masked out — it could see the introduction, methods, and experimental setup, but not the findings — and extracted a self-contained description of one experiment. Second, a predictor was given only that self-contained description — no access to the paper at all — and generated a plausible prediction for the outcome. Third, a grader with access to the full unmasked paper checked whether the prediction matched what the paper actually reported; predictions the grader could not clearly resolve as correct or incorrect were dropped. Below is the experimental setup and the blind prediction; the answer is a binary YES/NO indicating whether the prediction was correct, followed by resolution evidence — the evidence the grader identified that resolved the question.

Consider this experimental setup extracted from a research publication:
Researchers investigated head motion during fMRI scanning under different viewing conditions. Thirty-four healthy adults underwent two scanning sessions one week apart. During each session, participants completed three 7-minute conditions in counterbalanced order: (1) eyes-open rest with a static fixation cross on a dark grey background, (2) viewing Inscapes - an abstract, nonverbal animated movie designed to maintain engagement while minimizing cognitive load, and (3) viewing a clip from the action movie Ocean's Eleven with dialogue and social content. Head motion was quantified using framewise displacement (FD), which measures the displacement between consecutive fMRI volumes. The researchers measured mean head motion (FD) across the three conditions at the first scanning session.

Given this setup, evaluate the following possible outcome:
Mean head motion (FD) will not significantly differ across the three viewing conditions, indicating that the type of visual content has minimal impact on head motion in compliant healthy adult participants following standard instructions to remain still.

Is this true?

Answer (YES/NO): NO